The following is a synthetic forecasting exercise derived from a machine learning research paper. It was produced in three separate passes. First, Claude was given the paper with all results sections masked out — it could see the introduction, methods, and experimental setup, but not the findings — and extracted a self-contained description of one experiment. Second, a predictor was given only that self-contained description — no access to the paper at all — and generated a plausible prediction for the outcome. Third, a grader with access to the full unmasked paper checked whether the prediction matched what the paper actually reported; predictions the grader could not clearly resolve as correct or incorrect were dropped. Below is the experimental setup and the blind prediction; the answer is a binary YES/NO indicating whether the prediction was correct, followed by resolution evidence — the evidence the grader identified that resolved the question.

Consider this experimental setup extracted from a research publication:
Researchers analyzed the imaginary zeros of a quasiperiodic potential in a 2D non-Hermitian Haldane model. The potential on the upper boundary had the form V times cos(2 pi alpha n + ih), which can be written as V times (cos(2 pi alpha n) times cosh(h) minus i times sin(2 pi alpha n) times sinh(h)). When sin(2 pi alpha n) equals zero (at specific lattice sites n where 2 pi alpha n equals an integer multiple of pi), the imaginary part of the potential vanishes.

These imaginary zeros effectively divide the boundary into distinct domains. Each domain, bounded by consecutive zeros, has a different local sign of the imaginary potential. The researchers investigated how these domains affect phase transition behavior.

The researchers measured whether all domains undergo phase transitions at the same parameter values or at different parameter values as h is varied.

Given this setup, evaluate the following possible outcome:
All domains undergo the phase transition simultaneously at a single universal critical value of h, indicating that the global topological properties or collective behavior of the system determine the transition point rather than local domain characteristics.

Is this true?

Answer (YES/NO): NO